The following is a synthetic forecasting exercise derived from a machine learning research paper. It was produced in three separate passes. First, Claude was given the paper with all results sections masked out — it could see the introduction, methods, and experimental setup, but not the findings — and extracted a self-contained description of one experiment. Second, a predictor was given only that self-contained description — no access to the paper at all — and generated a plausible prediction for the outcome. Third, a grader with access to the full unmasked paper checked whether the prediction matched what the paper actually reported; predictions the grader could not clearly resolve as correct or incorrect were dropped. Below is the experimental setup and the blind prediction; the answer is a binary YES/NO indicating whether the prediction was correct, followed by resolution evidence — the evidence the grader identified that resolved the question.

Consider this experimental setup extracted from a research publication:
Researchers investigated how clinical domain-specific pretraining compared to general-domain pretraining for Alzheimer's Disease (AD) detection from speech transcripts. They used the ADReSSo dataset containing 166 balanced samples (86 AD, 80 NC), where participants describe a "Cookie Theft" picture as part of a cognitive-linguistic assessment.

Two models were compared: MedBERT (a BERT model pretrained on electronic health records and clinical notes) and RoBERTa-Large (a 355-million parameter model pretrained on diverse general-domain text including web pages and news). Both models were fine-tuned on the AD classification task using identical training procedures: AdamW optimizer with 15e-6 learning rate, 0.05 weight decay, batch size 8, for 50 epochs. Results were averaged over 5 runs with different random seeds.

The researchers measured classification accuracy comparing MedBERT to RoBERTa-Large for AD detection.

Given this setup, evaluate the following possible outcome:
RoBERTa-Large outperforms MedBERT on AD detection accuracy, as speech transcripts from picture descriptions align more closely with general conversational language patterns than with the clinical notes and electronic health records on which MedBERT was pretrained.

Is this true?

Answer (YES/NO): YES